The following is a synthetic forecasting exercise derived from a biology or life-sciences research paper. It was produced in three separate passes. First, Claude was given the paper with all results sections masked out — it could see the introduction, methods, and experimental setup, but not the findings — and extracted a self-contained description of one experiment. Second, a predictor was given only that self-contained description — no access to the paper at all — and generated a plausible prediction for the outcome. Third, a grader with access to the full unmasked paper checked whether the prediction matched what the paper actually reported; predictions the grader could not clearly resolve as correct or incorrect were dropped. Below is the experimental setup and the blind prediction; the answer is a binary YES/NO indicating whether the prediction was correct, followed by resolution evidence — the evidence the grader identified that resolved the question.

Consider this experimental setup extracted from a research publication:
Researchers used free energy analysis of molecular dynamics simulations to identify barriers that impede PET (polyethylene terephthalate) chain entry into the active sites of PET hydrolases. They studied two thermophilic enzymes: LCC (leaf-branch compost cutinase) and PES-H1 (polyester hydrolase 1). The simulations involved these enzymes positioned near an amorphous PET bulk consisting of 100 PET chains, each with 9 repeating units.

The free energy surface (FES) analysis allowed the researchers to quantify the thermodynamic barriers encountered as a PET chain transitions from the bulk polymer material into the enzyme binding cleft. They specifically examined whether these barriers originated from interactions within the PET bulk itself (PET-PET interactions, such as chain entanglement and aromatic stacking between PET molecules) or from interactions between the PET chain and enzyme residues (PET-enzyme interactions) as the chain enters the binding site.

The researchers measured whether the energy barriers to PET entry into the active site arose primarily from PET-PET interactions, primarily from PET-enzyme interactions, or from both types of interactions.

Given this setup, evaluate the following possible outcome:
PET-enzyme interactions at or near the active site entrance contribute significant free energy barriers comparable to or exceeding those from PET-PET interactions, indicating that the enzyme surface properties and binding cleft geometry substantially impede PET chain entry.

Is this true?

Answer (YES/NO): YES